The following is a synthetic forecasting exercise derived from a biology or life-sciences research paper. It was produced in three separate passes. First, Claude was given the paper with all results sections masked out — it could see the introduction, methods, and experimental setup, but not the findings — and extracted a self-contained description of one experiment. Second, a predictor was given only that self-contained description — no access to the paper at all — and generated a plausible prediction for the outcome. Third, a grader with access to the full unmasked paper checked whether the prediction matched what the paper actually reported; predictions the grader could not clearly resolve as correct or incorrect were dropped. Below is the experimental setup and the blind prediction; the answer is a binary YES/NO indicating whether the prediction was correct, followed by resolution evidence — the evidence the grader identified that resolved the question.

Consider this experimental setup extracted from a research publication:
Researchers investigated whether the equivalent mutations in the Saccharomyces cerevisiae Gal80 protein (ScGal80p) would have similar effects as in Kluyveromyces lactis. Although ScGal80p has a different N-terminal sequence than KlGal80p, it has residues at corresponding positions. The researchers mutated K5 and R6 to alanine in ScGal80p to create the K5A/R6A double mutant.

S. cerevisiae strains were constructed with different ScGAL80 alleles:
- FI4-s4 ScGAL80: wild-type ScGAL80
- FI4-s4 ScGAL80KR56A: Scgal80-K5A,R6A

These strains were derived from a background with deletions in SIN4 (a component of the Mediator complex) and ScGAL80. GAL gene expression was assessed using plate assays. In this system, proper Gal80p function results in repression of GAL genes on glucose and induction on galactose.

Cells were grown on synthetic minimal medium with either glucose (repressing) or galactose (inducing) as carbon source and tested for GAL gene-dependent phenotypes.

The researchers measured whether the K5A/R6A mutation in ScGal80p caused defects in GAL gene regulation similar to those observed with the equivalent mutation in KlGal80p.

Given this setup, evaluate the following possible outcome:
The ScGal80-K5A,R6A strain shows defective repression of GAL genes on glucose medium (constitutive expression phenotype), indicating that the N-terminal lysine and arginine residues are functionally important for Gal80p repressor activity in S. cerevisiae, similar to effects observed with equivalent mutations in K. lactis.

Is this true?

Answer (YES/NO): NO